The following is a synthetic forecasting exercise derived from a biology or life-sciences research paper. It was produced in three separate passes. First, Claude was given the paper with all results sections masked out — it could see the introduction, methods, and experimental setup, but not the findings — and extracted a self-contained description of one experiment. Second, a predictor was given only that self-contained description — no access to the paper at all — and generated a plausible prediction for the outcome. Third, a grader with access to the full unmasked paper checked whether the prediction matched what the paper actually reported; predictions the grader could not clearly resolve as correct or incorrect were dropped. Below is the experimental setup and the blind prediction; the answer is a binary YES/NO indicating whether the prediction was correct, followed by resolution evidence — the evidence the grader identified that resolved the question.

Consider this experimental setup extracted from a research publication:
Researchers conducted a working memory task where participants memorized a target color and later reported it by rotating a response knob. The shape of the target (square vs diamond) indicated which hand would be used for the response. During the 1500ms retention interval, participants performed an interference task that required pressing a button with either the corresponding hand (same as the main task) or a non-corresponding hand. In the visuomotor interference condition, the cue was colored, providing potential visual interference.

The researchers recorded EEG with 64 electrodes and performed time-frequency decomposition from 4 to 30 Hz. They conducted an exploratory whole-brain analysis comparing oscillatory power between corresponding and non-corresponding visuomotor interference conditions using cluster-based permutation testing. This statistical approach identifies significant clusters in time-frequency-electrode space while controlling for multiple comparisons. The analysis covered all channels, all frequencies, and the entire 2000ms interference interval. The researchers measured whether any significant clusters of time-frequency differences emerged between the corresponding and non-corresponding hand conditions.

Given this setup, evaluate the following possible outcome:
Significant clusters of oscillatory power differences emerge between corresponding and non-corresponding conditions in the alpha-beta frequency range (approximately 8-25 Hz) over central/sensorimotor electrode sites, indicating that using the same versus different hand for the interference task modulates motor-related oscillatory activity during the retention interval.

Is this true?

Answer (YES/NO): NO